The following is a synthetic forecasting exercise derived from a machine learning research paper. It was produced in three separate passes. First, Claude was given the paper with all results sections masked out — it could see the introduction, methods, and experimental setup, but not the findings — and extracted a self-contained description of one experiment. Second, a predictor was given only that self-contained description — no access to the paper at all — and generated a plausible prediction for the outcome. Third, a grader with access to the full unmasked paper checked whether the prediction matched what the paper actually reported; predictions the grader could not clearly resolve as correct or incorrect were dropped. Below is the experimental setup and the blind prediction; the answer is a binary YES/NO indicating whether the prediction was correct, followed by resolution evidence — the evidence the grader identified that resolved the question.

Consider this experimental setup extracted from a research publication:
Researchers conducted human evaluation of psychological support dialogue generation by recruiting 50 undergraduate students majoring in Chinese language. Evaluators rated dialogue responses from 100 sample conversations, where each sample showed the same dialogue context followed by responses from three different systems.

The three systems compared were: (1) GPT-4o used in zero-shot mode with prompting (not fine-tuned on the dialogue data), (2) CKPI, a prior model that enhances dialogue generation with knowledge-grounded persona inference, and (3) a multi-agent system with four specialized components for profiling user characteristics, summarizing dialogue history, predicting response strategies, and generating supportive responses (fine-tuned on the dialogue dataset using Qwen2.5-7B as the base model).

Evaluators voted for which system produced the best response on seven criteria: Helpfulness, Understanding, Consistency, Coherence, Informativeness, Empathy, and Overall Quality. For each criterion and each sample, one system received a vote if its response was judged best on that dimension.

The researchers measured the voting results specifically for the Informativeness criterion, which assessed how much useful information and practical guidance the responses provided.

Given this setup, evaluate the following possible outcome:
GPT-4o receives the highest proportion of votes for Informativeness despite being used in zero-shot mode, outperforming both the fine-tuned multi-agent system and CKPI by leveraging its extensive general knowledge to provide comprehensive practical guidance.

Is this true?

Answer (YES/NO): YES